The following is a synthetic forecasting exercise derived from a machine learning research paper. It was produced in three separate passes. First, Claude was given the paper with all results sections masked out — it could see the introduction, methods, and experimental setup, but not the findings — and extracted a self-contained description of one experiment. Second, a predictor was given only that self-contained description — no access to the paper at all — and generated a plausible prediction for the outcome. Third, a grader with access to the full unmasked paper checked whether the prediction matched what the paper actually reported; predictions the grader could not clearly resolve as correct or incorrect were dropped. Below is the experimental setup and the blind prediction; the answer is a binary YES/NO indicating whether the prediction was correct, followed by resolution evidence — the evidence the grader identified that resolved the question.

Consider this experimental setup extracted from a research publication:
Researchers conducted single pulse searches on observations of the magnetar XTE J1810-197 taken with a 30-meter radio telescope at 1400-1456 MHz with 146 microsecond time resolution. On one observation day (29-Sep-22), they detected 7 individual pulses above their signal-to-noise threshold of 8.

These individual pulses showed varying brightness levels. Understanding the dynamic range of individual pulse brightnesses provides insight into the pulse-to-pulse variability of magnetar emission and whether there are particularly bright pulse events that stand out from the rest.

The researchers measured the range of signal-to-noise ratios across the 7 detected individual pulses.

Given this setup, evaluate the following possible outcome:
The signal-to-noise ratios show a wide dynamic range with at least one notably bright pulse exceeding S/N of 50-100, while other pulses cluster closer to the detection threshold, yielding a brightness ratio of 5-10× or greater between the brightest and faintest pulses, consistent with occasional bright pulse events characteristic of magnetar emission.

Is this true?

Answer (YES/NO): NO